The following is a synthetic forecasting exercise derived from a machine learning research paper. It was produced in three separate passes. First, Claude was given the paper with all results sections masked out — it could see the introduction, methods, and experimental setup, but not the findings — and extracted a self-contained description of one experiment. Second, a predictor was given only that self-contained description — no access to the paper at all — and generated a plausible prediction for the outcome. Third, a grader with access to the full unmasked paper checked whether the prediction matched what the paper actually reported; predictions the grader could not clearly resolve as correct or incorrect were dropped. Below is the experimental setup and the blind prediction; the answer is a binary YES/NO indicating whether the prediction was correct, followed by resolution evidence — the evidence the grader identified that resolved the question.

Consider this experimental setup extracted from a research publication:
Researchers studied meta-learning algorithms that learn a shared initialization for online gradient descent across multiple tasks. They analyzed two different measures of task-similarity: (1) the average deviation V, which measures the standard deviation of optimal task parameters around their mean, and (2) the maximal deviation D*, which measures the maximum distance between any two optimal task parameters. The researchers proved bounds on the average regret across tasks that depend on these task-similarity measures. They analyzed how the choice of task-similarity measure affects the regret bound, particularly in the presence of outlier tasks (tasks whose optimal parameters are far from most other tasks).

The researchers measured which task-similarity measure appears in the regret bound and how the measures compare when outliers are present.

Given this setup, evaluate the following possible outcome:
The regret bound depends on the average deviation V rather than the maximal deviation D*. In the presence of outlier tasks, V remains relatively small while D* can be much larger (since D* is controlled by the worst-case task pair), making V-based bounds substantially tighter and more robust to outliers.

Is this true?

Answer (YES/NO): YES